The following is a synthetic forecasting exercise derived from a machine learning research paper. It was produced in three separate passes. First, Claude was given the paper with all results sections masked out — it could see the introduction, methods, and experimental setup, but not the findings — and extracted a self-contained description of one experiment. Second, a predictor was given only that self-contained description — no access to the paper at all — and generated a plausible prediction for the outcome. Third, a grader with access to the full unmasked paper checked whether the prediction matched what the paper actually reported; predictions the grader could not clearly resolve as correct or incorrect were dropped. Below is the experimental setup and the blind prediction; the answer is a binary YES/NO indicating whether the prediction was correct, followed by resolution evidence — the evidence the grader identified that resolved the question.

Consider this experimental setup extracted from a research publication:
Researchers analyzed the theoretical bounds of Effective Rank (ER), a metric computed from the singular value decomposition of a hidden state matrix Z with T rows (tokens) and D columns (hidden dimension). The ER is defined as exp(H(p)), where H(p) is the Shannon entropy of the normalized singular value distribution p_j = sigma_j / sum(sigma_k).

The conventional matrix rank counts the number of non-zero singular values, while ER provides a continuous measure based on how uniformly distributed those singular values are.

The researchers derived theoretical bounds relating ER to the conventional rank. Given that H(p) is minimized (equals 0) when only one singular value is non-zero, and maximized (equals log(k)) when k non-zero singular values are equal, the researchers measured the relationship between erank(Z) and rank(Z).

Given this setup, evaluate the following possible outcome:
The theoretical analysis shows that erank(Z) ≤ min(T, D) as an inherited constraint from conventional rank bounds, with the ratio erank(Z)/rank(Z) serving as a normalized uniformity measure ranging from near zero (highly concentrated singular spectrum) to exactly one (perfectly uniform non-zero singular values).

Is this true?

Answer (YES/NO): NO